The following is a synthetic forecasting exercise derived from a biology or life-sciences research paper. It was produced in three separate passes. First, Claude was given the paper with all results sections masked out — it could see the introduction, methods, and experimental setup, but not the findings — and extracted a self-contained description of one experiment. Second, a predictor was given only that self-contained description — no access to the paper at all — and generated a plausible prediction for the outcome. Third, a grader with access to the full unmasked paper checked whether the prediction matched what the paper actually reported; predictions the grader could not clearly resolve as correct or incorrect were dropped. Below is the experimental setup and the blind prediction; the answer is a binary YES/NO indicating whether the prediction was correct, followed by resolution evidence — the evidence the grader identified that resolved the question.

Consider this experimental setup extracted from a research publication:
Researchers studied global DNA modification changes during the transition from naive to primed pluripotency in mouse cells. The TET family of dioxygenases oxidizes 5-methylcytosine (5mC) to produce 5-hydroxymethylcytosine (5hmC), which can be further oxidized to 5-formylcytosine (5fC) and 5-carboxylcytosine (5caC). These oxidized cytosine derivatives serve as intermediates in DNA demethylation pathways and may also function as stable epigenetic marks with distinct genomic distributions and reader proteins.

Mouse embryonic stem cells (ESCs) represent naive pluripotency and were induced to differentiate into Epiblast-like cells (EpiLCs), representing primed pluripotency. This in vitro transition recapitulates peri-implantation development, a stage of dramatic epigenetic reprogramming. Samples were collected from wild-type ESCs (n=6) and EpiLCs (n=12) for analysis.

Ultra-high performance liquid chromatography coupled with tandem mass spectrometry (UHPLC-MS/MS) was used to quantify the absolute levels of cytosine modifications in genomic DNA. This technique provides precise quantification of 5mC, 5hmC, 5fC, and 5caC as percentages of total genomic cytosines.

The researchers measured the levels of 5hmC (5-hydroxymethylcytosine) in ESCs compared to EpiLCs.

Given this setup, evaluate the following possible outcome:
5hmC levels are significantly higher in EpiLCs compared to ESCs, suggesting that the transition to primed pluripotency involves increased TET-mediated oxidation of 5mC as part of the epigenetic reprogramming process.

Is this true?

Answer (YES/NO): YES